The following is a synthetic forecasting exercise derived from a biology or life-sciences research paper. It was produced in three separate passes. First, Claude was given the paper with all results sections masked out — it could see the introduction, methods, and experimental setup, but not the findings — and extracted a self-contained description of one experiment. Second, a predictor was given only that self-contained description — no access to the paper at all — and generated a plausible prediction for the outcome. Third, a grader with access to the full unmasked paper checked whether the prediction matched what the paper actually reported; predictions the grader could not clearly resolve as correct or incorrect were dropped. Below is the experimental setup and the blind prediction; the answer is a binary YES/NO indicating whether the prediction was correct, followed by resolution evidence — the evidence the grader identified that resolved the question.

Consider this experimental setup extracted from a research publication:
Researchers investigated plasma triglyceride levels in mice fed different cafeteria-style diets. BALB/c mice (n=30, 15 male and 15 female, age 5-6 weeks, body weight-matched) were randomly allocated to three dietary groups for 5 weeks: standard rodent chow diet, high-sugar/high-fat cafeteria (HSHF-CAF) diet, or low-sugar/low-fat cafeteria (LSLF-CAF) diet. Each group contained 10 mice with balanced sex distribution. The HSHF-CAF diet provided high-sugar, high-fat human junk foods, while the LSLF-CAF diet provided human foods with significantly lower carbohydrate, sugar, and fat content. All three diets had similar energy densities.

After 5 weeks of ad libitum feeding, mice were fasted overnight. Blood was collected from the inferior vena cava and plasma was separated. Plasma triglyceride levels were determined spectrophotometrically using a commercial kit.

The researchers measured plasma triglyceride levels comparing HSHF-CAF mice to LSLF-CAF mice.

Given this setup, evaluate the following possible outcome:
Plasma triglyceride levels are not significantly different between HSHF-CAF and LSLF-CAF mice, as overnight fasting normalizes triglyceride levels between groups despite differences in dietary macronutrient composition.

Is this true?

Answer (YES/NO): YES